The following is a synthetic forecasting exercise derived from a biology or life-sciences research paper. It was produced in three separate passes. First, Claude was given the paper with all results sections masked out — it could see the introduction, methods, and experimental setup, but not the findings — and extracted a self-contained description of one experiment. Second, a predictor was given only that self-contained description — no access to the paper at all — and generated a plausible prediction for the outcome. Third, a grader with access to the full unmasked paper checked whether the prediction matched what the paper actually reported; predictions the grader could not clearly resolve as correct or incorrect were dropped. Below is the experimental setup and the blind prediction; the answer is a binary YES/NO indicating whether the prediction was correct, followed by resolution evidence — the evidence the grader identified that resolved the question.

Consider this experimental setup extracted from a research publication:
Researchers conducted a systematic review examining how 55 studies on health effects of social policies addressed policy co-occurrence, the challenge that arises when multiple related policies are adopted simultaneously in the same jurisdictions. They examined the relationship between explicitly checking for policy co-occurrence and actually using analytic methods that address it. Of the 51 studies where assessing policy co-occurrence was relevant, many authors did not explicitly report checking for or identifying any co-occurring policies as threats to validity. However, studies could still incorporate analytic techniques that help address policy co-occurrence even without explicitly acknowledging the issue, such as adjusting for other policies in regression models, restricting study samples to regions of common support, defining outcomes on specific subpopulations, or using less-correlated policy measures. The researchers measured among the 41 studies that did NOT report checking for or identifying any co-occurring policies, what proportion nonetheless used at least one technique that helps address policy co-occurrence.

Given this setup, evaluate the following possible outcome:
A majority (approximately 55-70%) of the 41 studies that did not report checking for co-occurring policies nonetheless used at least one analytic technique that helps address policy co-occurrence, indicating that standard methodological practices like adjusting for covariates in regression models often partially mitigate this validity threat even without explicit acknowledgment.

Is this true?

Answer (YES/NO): YES